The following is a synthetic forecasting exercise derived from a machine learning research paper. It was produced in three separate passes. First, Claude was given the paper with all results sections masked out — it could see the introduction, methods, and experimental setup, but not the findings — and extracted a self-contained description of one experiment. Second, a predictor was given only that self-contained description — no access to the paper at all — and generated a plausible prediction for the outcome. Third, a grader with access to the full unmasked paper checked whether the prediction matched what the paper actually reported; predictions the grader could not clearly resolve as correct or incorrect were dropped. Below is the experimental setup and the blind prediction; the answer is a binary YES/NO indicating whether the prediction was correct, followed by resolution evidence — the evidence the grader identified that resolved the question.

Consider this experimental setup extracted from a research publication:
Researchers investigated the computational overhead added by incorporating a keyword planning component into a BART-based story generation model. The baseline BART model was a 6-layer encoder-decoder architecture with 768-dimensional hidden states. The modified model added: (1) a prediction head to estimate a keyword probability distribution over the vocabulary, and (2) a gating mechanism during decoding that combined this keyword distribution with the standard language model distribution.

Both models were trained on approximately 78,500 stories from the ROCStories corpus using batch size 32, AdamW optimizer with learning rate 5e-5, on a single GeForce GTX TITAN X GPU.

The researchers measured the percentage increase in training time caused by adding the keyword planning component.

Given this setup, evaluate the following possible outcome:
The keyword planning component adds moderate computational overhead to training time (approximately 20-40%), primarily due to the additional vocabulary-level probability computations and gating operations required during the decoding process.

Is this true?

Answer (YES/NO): NO